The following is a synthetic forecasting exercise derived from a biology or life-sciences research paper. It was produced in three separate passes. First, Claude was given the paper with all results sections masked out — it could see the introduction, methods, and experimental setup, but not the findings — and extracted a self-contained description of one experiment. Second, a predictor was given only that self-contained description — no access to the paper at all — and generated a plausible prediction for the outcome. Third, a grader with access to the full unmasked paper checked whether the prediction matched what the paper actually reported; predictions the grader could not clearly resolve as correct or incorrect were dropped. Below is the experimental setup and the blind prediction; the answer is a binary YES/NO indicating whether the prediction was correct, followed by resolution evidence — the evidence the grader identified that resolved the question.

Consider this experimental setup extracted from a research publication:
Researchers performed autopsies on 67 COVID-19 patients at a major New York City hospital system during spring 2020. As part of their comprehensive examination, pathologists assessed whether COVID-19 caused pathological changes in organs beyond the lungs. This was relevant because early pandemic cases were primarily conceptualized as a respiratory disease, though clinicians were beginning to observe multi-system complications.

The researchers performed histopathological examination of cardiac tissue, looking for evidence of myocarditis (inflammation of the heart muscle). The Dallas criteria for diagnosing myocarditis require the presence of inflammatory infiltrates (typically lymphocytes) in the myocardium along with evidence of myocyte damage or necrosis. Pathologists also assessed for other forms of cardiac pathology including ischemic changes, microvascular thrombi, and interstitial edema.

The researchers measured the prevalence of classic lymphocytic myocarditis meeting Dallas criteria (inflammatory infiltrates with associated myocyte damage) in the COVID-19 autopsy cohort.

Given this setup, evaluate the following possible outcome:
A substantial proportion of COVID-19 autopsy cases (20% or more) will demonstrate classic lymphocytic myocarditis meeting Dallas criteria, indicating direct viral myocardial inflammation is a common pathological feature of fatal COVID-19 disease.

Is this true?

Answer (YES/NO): NO